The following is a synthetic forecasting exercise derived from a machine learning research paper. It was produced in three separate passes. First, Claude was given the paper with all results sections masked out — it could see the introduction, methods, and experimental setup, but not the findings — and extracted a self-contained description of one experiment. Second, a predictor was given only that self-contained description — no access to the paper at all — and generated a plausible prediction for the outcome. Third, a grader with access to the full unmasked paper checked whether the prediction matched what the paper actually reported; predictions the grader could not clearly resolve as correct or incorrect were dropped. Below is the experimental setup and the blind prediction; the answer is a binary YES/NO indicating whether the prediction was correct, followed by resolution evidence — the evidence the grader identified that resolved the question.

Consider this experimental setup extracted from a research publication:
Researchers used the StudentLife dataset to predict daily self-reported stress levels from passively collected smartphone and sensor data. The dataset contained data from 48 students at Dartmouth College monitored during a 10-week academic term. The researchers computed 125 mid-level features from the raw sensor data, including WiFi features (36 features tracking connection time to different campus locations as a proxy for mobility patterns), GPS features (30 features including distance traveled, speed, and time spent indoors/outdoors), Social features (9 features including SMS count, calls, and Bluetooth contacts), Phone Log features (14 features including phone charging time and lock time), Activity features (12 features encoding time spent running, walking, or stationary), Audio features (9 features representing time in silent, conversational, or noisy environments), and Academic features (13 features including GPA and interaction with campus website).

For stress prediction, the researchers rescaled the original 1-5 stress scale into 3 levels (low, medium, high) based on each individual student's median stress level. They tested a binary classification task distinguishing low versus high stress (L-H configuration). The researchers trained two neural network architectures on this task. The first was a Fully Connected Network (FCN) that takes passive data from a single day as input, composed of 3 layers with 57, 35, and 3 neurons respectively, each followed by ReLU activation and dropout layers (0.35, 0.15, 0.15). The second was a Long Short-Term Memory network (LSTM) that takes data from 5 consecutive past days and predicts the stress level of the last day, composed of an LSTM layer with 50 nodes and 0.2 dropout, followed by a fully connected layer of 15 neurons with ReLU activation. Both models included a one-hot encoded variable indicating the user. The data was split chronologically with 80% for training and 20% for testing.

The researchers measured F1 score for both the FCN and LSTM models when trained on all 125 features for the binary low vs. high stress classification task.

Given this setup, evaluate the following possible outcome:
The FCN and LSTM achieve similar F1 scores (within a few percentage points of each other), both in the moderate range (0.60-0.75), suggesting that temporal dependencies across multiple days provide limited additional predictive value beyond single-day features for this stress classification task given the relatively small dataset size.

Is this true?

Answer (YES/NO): YES